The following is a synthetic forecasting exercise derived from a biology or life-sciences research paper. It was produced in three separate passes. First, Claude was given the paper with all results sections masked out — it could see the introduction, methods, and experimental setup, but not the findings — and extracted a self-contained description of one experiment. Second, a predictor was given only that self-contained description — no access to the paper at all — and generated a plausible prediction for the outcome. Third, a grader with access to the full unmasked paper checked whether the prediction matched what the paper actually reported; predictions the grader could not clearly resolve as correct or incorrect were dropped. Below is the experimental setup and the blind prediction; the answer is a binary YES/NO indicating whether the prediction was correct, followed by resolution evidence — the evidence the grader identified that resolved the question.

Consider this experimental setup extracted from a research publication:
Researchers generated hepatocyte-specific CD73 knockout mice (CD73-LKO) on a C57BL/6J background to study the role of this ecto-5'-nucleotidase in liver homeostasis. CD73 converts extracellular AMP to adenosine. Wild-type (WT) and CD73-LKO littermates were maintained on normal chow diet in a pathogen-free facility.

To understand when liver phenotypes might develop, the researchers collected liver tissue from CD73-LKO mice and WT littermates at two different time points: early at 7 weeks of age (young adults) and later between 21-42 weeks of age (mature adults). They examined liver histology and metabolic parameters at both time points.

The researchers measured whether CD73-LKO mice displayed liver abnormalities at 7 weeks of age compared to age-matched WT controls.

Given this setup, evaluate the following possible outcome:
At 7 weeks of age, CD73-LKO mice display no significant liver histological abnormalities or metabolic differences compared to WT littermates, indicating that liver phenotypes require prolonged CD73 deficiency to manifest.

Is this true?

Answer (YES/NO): YES